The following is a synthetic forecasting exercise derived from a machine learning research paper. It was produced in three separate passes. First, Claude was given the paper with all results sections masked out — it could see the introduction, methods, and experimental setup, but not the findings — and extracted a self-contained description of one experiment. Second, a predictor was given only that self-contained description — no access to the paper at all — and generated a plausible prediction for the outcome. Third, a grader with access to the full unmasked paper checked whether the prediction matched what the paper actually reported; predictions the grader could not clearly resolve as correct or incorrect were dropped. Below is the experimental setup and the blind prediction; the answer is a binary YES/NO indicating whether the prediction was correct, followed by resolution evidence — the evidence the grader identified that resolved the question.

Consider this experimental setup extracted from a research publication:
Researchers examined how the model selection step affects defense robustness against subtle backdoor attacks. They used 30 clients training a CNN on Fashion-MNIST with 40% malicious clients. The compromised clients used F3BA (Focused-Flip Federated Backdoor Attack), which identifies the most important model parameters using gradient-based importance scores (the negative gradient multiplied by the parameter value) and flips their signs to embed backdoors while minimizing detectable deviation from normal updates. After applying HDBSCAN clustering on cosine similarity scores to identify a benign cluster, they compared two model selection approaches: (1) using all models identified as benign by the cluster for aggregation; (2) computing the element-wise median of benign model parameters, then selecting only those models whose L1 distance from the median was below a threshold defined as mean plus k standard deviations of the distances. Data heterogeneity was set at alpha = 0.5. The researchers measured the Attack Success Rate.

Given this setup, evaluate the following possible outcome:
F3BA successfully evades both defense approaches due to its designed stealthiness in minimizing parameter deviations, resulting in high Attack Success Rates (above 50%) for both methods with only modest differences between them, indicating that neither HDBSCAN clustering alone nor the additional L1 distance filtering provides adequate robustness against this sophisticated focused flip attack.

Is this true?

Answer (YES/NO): NO